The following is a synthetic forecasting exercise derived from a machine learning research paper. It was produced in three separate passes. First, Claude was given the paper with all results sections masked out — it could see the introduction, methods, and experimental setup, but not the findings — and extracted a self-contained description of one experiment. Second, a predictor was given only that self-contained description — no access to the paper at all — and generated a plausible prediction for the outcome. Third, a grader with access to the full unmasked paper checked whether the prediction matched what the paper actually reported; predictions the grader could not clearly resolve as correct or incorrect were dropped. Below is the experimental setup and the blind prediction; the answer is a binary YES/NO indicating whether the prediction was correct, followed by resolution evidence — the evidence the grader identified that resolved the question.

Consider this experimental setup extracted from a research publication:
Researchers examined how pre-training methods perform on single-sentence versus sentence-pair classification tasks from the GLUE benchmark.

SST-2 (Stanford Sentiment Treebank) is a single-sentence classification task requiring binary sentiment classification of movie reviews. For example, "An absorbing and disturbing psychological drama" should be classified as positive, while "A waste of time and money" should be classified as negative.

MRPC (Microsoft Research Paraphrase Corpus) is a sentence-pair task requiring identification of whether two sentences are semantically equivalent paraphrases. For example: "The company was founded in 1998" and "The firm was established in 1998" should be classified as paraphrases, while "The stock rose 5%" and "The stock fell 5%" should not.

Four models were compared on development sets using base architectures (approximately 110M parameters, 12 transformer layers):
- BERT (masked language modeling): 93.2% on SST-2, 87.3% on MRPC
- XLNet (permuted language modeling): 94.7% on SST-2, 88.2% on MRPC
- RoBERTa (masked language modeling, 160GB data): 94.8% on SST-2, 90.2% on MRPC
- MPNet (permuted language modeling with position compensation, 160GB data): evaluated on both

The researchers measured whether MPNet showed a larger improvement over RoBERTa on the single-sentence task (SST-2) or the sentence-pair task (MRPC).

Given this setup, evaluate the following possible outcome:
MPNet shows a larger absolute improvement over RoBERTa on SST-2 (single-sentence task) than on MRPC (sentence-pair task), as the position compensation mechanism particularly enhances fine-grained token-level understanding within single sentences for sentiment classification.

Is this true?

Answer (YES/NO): NO